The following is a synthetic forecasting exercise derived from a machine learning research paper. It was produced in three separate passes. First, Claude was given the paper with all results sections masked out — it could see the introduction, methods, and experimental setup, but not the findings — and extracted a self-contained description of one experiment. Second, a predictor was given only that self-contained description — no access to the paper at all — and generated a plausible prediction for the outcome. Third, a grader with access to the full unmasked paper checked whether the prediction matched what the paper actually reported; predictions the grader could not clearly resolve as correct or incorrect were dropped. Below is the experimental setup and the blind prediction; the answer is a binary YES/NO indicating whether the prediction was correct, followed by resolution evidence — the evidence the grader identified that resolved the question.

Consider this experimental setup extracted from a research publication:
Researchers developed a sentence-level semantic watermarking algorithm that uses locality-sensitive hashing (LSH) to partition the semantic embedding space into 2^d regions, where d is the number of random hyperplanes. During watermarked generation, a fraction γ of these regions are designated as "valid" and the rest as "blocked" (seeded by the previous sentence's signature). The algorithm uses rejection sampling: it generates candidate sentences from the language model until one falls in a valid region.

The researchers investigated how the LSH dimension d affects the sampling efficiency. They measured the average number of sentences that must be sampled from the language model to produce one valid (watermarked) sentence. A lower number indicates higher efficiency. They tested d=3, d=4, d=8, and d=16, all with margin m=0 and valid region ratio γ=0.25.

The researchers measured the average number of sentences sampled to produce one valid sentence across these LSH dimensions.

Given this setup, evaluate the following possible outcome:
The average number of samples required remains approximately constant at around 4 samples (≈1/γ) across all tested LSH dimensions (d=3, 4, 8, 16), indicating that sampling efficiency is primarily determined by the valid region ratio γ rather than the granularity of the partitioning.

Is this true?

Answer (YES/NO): NO